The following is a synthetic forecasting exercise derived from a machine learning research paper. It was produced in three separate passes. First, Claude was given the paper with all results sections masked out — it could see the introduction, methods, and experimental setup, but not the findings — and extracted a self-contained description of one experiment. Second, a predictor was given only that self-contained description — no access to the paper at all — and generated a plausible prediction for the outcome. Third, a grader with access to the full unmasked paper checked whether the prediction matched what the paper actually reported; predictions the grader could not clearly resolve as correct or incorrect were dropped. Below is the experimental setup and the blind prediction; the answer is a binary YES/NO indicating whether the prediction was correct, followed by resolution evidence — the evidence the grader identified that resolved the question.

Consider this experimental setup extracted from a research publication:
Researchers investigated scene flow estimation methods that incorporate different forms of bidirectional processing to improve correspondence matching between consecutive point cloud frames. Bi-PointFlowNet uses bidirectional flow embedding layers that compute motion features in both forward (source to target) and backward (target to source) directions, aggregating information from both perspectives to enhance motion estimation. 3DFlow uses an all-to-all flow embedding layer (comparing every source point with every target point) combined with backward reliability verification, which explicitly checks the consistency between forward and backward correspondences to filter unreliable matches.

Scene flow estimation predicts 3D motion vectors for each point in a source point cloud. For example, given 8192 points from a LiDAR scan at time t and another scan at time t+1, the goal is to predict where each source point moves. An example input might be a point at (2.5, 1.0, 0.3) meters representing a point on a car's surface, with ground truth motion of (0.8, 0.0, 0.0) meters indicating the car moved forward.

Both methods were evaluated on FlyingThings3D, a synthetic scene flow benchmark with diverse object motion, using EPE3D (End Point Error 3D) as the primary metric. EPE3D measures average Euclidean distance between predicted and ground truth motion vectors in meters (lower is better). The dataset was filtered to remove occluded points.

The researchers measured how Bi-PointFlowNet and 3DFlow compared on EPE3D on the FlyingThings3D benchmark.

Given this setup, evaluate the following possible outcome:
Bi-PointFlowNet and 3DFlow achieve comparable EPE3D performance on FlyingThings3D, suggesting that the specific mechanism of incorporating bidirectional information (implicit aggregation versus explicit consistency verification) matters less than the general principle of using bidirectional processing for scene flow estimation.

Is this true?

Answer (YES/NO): YES